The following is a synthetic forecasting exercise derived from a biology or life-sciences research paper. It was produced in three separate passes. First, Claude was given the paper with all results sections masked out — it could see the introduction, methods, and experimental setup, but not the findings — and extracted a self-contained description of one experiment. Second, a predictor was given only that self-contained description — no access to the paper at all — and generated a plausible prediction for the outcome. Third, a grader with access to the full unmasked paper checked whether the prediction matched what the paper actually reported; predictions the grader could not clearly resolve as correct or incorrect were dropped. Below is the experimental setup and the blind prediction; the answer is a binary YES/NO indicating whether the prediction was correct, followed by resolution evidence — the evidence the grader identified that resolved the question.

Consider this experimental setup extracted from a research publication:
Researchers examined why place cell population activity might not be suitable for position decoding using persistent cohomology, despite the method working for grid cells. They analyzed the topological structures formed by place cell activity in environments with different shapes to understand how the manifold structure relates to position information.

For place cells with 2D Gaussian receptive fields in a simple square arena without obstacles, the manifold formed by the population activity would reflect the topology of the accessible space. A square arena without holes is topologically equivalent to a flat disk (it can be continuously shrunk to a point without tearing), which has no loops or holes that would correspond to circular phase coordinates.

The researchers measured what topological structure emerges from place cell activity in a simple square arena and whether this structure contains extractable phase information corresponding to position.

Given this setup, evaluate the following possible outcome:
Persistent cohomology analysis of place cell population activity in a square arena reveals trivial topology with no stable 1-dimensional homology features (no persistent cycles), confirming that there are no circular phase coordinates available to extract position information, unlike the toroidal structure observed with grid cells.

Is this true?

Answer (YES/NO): YES